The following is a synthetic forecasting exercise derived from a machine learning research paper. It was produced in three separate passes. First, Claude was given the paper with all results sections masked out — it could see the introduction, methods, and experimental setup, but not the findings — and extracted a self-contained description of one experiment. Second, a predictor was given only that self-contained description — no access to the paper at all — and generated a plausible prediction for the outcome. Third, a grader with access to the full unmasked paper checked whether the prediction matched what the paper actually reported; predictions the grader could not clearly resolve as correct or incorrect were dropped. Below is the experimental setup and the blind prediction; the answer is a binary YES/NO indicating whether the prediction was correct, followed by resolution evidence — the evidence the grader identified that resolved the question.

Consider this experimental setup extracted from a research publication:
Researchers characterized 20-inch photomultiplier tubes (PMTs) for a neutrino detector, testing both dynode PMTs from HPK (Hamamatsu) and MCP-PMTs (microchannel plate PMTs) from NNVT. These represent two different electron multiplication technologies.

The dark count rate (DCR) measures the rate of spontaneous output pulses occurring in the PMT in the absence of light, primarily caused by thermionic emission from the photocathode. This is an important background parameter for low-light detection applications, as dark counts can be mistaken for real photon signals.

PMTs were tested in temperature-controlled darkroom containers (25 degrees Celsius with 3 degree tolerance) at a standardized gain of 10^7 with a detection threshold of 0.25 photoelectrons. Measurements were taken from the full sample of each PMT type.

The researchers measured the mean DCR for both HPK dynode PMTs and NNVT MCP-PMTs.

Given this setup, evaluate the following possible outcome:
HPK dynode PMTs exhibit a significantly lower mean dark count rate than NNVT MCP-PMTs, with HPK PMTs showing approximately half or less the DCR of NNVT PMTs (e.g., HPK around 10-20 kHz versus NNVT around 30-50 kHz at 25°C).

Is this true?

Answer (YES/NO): YES